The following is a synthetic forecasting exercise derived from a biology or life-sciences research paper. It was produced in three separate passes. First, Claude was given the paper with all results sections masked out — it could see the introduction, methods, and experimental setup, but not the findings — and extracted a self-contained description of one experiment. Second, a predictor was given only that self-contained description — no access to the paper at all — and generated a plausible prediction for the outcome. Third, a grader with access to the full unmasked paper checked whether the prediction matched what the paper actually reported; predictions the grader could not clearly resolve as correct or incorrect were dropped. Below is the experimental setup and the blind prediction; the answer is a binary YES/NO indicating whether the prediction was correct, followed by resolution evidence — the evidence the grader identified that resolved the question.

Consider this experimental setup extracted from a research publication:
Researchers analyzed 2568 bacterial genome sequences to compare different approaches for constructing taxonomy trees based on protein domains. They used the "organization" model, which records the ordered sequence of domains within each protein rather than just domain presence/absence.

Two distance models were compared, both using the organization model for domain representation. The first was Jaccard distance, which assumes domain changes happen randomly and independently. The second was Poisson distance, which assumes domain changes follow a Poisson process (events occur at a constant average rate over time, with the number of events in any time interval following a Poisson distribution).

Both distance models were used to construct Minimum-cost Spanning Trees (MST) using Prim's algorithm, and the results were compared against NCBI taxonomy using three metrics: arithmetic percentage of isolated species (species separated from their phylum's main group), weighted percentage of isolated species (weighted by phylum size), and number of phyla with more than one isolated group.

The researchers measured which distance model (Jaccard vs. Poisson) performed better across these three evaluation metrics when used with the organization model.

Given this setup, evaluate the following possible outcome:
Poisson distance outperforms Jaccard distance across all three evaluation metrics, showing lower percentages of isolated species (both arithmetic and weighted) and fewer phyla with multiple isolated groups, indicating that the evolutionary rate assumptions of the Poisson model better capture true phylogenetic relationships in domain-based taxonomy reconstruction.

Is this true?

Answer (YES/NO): NO